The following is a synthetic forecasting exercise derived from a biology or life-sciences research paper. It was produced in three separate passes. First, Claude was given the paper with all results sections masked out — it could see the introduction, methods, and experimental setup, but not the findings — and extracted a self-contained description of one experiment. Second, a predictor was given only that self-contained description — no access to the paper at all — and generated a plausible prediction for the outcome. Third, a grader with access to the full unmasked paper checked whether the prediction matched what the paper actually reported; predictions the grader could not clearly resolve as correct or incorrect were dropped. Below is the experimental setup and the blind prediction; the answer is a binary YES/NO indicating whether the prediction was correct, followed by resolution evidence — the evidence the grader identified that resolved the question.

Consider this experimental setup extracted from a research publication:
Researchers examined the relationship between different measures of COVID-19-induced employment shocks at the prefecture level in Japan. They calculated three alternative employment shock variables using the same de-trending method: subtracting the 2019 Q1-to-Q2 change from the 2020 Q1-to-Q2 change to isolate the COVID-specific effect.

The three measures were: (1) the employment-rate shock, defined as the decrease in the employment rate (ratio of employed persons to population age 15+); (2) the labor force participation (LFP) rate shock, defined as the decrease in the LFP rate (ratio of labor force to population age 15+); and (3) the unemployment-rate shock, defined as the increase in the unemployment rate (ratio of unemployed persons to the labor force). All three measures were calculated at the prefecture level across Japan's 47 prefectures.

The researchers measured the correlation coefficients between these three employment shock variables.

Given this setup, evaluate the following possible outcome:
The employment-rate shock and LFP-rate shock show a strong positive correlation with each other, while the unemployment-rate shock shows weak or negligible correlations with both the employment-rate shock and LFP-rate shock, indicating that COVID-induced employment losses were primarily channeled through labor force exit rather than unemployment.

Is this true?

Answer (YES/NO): YES